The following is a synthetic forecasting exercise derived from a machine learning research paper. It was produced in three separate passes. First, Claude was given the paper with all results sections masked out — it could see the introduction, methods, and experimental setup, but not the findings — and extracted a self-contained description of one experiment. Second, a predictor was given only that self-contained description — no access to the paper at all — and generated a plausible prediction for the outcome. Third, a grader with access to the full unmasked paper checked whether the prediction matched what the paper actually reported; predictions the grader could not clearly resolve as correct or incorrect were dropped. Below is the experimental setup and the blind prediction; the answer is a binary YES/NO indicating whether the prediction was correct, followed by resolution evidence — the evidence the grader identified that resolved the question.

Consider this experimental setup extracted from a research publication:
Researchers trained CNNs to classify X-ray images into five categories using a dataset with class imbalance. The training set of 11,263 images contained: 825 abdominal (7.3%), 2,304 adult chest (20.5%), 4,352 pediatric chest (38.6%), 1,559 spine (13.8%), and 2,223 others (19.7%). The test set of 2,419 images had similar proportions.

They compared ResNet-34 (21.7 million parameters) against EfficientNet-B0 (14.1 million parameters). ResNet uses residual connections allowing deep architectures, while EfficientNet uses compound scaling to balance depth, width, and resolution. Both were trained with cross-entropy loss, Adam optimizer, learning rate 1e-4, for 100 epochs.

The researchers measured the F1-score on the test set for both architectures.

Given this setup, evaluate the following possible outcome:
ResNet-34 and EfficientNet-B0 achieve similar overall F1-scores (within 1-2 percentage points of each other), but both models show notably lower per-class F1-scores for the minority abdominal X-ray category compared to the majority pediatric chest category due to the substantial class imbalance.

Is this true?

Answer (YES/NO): NO